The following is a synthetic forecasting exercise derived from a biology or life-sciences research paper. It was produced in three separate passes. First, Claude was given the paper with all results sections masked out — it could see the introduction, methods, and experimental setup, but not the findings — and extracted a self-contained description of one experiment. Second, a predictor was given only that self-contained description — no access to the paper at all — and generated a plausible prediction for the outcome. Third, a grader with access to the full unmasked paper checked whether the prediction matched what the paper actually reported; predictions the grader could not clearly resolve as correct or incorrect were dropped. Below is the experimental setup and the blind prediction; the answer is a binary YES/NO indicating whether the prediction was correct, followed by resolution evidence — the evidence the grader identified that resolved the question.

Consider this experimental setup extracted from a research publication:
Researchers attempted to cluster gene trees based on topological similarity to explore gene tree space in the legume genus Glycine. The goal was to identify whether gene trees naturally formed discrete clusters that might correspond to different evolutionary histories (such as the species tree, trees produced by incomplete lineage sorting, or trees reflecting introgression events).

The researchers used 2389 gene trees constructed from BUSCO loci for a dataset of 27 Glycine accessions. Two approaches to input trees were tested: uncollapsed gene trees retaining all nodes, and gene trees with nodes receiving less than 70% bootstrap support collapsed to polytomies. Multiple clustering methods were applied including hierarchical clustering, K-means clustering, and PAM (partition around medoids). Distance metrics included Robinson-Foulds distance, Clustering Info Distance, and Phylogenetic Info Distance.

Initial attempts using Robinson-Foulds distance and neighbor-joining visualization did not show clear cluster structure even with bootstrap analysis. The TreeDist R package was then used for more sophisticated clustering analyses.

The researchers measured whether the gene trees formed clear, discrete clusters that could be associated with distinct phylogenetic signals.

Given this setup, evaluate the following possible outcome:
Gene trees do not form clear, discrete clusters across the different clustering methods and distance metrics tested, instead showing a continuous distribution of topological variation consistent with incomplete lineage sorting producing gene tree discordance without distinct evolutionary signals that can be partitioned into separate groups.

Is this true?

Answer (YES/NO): NO